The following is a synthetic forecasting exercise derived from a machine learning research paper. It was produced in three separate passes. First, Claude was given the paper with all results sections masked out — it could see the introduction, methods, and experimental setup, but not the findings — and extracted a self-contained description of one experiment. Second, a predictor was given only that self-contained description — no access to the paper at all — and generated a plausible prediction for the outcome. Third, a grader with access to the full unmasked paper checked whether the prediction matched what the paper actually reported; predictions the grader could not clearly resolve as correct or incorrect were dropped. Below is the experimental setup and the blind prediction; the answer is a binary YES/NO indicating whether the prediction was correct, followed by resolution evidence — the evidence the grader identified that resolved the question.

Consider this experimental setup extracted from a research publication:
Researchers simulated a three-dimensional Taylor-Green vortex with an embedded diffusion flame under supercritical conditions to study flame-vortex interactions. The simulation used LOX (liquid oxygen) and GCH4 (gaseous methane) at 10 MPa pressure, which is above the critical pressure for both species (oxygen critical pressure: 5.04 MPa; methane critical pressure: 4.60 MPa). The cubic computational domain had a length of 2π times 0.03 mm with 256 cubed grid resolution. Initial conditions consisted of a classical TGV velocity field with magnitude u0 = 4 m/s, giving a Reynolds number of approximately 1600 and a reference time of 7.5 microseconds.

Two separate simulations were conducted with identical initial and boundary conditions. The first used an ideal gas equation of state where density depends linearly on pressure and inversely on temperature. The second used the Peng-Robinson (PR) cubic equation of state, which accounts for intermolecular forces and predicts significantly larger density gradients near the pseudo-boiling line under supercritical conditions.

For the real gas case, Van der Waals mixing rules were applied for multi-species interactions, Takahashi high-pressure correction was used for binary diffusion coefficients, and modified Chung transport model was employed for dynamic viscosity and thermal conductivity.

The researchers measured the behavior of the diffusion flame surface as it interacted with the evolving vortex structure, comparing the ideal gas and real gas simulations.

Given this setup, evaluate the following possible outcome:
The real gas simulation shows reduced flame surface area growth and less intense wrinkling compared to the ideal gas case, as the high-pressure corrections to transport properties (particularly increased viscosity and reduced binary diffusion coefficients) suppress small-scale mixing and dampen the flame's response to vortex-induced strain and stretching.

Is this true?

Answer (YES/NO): NO